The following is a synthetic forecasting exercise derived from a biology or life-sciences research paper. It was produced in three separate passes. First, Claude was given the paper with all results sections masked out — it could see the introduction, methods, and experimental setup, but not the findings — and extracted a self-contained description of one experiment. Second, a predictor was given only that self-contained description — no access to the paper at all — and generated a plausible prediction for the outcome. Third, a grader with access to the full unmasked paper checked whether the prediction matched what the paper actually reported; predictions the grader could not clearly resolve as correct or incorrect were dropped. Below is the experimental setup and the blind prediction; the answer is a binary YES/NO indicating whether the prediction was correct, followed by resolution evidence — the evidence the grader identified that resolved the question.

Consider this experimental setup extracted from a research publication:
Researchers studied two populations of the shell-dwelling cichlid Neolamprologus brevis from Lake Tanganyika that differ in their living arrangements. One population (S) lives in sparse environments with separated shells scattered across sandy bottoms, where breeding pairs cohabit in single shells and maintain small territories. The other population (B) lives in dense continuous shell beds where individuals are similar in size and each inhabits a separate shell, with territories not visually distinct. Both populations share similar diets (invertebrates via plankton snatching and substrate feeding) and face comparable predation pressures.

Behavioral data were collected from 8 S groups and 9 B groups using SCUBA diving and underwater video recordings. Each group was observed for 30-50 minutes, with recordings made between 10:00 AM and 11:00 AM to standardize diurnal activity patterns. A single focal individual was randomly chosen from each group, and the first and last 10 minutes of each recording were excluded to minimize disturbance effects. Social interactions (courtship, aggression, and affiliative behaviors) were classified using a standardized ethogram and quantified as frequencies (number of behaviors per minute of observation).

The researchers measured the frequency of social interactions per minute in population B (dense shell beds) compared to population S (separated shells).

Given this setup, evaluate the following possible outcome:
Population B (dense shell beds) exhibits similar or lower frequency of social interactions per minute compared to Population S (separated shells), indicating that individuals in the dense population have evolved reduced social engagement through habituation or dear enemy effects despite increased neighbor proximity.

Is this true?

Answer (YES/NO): NO